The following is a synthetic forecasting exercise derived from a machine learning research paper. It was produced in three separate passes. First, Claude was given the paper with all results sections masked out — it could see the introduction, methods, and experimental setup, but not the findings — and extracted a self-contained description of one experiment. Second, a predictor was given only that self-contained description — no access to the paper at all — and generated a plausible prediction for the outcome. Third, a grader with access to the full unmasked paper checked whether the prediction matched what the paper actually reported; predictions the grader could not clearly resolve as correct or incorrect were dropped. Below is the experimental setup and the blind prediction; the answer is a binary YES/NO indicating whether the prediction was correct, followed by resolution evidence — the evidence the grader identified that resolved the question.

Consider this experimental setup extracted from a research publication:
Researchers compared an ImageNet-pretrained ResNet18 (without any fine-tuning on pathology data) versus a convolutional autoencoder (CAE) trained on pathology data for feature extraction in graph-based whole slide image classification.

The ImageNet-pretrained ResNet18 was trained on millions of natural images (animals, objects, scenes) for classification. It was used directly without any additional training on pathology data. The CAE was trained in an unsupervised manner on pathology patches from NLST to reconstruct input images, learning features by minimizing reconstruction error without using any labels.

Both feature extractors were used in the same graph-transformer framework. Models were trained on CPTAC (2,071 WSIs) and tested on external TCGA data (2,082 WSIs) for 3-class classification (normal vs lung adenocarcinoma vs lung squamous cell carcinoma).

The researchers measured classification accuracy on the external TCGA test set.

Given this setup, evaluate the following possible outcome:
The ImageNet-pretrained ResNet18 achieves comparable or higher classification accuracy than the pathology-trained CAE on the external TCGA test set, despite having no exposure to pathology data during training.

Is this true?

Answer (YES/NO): NO